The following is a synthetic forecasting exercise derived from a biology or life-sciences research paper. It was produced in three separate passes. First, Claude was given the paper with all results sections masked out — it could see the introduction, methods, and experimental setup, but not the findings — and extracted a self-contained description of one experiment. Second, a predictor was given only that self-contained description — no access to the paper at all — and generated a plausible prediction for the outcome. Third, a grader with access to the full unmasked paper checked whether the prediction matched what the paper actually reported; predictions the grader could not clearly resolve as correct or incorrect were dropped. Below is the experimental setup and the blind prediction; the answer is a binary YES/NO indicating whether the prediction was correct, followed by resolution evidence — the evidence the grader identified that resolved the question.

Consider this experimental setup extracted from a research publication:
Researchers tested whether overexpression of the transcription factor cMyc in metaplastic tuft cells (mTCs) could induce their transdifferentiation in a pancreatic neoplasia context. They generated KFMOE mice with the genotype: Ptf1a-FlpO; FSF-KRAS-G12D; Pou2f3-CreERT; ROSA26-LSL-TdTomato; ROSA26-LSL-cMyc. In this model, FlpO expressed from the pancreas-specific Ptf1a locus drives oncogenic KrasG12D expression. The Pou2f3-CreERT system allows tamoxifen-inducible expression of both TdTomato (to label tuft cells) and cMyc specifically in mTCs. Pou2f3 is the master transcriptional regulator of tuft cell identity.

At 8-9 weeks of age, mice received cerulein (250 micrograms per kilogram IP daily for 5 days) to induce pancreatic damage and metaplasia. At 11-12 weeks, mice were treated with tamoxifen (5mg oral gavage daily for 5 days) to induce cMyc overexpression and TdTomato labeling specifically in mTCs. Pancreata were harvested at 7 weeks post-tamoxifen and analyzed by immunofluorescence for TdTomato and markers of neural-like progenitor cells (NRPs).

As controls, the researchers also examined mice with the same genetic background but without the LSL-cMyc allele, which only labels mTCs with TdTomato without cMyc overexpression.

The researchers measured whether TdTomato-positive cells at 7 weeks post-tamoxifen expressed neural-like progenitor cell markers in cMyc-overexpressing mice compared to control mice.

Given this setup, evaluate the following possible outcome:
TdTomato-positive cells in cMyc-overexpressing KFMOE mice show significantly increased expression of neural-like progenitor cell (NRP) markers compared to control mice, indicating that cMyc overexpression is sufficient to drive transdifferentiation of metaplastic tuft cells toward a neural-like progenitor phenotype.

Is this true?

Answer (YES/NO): YES